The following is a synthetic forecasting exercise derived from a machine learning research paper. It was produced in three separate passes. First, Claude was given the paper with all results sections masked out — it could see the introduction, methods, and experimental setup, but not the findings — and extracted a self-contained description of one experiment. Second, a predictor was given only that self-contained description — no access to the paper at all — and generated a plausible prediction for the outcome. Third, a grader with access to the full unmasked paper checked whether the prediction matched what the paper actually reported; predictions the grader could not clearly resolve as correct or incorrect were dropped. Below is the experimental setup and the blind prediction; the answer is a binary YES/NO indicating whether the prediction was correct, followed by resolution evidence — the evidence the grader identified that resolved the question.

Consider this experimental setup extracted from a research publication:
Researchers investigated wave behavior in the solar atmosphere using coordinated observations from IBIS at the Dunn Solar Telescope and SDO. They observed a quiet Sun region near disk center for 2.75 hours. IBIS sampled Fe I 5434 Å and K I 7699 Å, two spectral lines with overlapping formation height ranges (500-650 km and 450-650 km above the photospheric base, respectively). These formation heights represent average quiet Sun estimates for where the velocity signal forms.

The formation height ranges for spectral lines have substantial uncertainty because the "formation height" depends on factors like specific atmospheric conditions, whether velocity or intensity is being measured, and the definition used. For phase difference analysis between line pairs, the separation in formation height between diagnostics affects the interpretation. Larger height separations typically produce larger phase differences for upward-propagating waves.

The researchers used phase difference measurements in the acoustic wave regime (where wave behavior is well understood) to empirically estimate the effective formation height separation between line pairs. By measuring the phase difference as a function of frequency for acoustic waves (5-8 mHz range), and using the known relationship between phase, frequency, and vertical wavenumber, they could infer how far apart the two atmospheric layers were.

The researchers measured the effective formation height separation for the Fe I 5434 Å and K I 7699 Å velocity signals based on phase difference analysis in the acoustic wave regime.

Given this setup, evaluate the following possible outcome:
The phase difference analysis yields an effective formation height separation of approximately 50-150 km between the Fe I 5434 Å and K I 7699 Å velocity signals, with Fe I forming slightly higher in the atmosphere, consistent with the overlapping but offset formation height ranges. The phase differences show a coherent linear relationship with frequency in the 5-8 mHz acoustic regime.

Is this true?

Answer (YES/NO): YES